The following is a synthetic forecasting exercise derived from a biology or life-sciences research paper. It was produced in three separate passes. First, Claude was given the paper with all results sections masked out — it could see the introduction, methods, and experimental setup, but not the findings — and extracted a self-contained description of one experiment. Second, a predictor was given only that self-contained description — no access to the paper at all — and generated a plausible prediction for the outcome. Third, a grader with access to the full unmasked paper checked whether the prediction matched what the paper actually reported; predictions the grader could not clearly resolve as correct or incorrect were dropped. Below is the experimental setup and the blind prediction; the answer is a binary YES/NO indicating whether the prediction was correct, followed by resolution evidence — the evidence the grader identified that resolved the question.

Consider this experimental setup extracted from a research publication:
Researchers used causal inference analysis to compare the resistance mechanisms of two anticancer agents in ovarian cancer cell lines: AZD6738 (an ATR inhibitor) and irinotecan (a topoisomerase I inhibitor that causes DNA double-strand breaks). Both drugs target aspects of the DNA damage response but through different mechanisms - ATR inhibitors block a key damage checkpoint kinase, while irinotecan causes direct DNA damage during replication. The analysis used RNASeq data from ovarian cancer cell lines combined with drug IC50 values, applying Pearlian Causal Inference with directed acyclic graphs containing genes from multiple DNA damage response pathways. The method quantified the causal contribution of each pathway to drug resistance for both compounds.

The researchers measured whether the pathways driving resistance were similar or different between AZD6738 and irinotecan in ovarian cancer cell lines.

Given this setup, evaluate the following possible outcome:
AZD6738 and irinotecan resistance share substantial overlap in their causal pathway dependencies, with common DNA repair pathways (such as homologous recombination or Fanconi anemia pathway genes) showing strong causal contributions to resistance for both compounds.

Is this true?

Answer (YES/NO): NO